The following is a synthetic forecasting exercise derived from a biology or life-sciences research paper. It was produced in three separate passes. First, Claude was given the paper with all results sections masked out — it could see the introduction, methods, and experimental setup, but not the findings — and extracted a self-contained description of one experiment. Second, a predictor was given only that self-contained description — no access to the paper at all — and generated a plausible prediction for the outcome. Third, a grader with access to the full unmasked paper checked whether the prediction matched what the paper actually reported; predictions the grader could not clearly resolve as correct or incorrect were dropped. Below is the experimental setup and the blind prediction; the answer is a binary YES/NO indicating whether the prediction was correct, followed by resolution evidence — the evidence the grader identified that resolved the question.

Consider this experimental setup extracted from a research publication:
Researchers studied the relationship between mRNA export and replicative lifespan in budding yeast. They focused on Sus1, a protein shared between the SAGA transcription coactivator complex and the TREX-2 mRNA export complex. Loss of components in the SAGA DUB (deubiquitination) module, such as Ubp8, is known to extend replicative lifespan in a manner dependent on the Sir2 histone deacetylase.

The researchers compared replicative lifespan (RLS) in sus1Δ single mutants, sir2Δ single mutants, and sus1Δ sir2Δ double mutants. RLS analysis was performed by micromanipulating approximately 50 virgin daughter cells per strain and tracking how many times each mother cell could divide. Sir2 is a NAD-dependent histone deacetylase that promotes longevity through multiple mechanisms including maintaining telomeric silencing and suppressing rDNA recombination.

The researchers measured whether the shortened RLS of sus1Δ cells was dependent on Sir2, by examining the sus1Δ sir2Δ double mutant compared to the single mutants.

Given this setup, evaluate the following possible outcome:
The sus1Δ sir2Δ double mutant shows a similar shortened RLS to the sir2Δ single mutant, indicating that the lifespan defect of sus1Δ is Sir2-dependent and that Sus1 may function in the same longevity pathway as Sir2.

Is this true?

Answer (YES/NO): NO